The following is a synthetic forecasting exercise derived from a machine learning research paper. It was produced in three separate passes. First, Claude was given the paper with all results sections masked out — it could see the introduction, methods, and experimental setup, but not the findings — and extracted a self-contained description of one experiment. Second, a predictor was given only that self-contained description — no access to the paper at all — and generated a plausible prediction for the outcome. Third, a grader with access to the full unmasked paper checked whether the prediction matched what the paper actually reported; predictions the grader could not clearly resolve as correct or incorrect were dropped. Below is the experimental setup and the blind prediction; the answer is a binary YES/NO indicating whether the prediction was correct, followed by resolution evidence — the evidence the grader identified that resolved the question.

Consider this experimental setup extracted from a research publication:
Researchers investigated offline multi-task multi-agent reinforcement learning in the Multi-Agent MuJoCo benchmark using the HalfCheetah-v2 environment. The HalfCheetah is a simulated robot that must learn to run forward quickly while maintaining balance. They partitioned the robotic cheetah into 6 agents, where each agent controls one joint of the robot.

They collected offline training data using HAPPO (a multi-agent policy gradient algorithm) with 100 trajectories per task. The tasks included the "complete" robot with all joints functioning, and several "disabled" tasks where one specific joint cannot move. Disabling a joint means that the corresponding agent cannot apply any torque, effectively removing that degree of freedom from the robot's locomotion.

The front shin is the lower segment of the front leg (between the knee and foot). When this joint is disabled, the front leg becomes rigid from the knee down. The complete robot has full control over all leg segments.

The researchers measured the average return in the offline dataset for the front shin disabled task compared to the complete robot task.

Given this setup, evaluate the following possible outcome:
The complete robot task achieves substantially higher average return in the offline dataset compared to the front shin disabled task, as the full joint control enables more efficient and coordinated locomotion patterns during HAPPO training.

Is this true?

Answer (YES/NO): NO